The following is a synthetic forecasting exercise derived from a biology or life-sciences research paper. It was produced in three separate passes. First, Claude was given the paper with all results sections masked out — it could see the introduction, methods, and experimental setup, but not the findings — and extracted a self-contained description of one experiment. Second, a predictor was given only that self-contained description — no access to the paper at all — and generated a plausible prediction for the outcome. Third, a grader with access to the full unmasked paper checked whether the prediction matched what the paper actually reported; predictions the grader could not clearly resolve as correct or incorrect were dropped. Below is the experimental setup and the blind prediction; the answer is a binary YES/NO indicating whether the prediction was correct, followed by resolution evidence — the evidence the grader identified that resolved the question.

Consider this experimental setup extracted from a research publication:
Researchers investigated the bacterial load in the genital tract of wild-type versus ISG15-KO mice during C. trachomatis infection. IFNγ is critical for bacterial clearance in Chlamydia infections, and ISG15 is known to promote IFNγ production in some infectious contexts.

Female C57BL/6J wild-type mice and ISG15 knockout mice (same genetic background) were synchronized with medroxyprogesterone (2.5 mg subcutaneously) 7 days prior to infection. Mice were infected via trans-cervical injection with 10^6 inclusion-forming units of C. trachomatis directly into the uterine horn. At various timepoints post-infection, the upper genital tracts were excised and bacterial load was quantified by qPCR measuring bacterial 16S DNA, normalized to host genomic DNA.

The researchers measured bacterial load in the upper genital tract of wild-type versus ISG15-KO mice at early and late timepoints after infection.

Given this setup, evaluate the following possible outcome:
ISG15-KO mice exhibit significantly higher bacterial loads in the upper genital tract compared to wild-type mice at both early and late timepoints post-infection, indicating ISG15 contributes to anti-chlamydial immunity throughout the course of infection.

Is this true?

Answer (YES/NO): NO